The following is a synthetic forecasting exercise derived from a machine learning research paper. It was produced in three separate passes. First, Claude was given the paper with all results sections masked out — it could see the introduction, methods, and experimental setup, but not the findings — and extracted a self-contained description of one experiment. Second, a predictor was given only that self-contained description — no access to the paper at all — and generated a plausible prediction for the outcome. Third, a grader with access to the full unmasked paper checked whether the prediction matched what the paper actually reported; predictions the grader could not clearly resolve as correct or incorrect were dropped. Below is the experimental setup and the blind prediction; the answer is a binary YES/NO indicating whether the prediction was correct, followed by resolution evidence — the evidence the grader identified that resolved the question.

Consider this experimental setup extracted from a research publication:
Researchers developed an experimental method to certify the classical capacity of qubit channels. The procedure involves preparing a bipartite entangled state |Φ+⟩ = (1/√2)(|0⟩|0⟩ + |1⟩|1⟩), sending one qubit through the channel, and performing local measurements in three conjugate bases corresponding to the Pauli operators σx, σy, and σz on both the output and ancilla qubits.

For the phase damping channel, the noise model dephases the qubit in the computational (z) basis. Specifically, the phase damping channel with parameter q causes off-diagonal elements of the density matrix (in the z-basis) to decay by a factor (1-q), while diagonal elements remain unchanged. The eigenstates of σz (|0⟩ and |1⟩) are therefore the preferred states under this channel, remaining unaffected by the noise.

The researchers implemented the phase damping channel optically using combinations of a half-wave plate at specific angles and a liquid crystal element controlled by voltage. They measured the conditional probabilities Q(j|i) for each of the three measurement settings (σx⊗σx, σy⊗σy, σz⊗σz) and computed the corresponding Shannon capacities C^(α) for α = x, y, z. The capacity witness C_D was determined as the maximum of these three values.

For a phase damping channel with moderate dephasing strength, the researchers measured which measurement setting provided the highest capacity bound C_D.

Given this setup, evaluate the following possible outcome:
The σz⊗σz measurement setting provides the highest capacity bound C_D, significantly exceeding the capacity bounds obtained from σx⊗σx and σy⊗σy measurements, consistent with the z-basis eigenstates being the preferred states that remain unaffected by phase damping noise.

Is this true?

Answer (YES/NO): YES